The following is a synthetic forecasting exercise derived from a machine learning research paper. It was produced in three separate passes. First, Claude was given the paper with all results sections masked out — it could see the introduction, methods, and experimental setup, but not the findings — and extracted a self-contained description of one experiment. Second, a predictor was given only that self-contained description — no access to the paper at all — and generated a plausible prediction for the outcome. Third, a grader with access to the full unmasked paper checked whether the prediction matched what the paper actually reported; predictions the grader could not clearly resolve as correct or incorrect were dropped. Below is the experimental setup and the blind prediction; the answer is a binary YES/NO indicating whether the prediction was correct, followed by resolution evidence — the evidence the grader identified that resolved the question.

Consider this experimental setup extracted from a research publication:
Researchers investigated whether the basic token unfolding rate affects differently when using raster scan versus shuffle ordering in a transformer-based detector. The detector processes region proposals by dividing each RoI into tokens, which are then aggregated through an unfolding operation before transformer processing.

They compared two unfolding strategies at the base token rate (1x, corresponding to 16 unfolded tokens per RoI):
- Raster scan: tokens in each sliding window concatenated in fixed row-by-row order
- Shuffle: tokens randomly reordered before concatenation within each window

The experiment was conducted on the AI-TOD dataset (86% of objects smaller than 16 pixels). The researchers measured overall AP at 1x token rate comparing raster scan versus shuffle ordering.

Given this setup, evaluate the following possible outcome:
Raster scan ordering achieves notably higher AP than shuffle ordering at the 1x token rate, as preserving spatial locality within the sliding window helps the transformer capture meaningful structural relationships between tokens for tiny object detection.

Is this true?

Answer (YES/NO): NO